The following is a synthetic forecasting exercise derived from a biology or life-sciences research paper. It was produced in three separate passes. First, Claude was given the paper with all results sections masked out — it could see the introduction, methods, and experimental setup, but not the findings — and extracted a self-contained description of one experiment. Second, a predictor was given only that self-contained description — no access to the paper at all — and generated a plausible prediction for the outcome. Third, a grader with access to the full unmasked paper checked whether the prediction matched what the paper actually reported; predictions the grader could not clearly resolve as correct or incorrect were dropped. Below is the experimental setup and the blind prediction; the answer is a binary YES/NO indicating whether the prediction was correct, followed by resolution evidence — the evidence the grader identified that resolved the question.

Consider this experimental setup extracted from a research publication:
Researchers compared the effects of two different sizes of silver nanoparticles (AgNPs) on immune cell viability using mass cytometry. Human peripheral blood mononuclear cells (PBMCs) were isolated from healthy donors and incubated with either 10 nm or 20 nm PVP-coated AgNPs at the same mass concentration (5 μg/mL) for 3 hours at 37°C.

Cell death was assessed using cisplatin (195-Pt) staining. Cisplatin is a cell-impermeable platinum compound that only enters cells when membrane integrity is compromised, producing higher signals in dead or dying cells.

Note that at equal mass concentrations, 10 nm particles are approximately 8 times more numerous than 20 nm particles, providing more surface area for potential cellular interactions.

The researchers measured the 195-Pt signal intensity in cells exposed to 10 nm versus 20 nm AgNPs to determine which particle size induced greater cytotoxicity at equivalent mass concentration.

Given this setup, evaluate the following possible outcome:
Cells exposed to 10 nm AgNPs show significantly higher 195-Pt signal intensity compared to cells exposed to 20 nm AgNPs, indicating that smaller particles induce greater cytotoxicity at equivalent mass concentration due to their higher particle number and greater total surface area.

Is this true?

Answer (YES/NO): NO